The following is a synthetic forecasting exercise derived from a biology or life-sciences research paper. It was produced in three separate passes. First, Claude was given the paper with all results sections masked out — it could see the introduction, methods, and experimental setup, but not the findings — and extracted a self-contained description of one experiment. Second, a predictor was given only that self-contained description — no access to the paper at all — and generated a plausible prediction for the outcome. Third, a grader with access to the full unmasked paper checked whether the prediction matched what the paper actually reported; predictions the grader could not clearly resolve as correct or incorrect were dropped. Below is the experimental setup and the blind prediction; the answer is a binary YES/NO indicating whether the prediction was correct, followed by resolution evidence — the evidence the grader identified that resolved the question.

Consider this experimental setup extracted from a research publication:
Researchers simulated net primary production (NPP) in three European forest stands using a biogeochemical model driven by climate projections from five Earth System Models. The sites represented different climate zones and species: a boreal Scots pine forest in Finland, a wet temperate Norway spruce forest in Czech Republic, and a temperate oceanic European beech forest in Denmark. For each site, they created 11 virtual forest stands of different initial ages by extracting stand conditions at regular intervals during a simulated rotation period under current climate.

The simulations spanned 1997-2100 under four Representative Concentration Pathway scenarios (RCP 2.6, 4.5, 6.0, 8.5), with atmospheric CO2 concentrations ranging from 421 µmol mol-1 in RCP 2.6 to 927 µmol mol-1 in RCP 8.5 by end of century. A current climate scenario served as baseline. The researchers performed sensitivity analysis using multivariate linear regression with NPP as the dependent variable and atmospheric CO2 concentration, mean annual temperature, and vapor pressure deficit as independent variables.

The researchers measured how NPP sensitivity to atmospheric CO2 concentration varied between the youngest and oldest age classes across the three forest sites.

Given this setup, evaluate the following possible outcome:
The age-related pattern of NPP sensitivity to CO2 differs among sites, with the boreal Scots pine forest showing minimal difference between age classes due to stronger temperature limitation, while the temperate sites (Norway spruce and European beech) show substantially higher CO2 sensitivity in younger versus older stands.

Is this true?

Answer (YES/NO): NO